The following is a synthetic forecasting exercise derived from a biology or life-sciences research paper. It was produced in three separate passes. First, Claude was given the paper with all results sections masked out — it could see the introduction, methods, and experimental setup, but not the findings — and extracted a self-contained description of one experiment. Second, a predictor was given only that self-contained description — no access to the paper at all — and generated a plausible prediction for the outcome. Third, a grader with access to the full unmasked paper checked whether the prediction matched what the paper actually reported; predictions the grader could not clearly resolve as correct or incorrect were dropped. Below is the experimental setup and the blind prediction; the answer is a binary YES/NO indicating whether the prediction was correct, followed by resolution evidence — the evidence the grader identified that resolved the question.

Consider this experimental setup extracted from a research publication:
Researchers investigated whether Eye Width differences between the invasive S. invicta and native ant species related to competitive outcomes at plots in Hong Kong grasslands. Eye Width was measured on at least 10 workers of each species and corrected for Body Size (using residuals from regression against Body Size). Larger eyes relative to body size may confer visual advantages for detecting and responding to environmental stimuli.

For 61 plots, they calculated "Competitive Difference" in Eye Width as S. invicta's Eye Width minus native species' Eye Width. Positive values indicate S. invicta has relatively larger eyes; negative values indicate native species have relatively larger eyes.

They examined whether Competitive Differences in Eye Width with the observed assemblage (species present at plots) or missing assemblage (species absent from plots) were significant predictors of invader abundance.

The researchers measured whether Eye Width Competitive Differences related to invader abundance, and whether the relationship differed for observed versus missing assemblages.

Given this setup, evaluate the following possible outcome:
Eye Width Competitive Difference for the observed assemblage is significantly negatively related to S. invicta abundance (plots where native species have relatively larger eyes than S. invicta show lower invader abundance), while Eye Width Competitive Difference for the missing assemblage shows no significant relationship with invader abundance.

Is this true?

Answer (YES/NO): NO